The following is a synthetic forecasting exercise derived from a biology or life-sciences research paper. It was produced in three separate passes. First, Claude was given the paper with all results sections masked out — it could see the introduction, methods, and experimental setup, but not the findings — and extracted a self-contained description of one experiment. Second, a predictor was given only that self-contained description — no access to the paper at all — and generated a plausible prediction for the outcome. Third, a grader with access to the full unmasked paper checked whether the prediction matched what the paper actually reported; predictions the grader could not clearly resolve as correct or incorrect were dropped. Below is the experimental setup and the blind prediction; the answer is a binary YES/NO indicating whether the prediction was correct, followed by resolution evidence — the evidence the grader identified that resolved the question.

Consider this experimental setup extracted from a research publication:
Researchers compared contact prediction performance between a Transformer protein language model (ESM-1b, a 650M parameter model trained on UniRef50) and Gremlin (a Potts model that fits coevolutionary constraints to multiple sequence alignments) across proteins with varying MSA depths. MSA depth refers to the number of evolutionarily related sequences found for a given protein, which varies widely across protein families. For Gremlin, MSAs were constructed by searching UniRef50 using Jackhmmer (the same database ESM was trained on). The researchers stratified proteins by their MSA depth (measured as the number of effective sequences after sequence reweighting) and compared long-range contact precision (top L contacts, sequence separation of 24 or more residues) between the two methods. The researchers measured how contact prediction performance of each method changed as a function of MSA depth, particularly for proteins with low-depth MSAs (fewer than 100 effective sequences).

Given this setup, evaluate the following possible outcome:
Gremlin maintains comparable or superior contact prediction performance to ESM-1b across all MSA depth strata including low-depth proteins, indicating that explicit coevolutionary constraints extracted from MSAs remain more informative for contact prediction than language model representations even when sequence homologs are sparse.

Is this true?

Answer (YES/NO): NO